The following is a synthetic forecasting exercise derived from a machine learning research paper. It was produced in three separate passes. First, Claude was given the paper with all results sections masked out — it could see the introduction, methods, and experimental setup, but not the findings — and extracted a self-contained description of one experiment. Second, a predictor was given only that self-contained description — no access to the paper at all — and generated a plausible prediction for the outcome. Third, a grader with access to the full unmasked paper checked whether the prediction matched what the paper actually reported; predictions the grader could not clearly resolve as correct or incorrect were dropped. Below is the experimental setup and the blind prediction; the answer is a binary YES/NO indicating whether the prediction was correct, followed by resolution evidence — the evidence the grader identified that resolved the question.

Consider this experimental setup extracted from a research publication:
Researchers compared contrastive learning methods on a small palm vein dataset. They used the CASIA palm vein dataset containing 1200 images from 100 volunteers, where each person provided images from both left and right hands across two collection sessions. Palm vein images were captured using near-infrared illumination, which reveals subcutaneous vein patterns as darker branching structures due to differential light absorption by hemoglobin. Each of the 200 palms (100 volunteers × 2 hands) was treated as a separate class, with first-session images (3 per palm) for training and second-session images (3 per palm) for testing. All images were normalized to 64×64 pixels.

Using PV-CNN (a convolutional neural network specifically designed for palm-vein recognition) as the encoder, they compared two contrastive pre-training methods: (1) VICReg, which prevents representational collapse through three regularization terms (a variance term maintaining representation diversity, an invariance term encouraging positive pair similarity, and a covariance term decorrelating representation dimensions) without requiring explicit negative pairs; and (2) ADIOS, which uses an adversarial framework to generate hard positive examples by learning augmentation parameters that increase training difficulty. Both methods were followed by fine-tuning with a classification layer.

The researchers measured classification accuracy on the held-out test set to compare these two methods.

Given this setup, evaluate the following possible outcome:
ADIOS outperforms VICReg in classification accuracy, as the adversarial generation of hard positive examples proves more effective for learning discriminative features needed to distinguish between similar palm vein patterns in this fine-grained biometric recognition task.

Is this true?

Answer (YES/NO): NO